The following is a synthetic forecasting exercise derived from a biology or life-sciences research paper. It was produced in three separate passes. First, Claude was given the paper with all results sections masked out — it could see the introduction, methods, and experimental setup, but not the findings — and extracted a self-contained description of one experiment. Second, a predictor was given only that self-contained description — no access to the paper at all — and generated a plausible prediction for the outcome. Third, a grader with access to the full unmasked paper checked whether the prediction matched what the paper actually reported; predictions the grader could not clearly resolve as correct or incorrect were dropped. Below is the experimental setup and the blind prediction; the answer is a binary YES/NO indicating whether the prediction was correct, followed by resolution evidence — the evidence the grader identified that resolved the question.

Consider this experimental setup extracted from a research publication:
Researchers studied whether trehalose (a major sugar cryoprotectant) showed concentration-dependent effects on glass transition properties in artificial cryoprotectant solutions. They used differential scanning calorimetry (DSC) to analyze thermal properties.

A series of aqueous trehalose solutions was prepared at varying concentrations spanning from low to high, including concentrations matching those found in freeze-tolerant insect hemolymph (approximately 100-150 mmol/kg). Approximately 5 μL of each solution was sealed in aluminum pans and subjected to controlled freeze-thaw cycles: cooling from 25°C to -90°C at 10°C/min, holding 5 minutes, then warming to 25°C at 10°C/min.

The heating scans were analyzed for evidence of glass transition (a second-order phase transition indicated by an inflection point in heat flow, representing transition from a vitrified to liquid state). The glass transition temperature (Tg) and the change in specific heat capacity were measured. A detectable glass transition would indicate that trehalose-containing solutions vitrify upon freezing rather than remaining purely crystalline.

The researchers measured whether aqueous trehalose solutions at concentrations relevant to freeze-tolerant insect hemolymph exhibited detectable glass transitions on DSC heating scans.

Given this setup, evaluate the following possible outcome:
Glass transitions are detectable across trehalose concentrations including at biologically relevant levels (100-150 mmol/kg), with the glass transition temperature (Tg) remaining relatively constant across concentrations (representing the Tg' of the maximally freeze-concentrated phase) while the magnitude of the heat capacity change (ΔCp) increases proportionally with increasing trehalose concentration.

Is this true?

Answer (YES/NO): NO